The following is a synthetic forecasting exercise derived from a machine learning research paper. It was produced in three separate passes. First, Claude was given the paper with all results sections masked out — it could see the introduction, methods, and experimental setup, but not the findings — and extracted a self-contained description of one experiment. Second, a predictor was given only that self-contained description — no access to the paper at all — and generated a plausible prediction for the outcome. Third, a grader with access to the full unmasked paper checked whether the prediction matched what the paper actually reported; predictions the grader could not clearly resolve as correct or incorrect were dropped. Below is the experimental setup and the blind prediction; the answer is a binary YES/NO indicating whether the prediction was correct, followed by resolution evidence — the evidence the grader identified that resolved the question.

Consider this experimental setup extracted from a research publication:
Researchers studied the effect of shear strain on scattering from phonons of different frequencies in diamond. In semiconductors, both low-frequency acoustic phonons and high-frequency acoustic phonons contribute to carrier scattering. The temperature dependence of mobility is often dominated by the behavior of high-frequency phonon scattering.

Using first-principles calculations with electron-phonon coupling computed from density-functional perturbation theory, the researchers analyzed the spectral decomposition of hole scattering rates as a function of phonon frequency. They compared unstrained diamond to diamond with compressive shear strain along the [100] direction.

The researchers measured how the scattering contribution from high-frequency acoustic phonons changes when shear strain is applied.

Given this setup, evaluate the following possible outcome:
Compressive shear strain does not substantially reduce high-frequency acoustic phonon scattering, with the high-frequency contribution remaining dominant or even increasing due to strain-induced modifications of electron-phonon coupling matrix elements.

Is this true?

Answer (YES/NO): NO